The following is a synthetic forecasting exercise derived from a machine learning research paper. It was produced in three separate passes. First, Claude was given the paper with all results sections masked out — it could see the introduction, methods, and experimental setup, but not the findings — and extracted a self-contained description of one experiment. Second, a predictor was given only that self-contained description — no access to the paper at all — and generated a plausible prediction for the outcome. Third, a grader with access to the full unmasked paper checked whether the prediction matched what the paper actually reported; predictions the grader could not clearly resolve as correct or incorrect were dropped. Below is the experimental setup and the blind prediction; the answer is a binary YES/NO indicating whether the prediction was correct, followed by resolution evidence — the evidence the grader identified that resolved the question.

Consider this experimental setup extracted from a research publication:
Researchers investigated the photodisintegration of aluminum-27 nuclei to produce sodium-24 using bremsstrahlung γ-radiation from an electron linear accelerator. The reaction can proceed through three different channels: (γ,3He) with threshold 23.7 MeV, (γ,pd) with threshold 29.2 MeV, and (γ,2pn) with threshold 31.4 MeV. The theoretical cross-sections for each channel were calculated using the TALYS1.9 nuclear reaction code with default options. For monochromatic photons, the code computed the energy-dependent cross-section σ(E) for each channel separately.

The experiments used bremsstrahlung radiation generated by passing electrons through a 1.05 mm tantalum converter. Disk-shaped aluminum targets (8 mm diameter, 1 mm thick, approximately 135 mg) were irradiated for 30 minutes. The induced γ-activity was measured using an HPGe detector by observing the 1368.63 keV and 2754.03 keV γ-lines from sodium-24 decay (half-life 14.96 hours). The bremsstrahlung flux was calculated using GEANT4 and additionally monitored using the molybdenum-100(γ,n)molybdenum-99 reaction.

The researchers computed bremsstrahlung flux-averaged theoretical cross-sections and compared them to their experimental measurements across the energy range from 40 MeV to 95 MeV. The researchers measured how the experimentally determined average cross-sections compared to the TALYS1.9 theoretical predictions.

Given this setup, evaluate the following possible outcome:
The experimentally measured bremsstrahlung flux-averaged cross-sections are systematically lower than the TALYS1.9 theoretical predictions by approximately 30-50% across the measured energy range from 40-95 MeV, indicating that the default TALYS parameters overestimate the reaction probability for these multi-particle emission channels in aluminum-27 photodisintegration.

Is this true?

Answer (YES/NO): NO